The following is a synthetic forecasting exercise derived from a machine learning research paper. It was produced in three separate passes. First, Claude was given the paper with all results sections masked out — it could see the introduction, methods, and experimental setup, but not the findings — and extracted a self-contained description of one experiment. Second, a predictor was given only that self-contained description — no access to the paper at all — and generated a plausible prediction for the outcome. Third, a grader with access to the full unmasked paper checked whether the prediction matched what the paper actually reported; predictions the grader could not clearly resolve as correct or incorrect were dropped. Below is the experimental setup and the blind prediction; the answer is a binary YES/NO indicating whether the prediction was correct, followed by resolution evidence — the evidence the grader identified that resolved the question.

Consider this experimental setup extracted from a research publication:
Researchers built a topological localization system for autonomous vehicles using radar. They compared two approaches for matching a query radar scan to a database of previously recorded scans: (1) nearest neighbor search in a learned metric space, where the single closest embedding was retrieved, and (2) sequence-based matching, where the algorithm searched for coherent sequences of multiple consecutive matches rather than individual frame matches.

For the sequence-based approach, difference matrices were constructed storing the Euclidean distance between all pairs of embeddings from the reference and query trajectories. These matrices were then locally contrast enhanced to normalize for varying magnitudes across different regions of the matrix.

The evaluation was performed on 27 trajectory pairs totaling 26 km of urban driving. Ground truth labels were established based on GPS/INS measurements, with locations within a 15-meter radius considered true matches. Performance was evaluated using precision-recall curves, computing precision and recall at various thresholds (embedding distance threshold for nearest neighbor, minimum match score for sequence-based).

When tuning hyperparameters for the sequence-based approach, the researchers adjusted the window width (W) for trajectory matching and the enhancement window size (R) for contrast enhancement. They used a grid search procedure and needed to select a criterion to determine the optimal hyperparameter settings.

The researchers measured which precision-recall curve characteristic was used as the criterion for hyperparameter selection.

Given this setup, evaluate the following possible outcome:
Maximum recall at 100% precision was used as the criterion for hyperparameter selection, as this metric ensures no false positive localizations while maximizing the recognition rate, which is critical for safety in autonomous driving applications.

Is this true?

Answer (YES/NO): NO